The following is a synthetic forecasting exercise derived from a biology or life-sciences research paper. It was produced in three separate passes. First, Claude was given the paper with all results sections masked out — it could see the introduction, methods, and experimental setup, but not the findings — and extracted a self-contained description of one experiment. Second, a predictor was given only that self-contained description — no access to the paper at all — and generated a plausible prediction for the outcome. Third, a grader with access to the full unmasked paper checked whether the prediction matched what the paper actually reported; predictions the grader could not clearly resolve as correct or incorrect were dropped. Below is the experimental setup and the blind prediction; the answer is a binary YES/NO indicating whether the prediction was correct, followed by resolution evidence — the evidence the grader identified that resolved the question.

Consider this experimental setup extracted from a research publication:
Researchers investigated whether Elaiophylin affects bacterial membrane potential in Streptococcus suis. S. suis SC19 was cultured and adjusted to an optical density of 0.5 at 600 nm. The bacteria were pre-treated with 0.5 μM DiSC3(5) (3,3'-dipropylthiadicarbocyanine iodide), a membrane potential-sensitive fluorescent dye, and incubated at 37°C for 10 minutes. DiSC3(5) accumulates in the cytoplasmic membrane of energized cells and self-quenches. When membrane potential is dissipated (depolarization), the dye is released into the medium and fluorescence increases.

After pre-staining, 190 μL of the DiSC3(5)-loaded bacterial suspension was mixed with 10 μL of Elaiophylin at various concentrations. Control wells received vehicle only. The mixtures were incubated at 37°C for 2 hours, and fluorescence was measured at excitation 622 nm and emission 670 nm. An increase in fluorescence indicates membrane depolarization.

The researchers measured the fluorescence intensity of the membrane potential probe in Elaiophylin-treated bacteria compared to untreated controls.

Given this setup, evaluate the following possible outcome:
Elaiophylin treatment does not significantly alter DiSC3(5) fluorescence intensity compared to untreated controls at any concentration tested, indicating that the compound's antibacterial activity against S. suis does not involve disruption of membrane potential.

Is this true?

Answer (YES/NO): NO